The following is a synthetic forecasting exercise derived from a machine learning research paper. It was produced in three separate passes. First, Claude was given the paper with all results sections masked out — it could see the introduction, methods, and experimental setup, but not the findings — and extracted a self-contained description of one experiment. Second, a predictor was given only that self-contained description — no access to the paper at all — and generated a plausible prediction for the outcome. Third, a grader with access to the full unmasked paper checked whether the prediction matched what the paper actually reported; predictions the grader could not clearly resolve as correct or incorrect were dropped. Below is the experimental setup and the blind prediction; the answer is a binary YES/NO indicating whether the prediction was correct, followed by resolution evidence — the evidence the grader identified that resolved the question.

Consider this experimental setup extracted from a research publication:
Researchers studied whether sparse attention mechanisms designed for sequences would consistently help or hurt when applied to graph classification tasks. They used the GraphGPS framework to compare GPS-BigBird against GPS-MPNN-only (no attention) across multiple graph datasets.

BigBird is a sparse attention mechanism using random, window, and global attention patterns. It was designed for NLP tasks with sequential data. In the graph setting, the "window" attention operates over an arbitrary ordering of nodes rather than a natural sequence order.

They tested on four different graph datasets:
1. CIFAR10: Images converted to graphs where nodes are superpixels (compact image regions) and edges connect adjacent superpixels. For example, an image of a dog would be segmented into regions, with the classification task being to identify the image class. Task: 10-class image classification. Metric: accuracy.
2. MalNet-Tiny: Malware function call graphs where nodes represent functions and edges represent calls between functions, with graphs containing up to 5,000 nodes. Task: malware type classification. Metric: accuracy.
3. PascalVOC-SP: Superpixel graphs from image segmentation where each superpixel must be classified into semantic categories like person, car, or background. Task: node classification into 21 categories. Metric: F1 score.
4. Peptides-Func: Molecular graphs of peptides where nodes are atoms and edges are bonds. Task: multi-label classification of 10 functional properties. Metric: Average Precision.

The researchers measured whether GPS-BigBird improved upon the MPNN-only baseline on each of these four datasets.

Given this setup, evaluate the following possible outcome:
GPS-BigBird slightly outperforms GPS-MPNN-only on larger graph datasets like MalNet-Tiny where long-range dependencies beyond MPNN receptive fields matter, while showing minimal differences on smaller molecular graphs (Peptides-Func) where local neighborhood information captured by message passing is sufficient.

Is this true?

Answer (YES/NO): NO